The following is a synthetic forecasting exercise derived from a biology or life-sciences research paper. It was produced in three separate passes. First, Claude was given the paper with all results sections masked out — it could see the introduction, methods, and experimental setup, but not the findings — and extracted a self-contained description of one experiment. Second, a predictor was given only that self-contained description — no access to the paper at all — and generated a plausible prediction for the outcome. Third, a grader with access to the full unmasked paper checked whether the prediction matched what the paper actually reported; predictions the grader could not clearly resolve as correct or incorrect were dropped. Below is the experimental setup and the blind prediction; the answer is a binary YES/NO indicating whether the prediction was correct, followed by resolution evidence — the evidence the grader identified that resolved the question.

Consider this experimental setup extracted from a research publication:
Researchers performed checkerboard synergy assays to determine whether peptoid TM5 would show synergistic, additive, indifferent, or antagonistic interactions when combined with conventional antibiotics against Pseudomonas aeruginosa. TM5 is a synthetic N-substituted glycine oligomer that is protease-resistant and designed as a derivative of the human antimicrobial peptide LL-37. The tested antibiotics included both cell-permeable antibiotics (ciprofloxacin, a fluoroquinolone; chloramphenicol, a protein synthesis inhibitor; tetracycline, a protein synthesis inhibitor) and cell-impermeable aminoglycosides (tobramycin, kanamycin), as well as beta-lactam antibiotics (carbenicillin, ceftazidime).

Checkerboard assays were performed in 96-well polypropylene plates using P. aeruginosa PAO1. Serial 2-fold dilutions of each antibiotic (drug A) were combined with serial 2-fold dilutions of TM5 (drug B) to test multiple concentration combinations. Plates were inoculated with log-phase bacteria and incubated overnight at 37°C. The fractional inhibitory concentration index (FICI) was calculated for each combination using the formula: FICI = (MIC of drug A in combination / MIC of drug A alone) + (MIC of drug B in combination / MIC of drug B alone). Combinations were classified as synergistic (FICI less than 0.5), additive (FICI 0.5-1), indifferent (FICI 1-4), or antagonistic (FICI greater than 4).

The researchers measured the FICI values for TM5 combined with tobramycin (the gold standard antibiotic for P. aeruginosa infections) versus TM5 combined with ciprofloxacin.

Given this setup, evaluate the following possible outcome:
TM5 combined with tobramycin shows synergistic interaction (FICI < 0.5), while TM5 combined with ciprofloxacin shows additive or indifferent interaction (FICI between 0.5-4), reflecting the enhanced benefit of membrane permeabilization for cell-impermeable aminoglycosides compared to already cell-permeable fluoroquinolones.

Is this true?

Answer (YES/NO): NO